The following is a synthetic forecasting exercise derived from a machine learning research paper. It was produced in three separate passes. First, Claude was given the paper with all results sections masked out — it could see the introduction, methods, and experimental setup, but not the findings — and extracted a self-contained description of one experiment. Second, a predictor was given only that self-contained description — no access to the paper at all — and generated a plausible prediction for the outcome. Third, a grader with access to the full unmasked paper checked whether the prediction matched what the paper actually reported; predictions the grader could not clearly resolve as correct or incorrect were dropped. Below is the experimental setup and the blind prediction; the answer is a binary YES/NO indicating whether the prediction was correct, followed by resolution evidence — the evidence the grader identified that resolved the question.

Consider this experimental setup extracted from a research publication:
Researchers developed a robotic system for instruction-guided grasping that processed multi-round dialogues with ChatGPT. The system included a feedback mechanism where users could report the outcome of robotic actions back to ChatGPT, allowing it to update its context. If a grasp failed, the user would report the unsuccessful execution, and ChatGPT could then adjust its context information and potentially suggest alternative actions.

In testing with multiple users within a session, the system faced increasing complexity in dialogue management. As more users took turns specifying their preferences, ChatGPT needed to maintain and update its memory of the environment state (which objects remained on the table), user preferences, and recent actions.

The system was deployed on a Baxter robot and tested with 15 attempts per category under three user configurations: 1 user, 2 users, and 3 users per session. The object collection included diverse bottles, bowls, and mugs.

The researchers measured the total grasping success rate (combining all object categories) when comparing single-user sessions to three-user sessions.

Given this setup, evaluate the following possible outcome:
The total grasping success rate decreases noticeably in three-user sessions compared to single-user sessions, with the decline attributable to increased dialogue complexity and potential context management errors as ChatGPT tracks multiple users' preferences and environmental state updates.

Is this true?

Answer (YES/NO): YES